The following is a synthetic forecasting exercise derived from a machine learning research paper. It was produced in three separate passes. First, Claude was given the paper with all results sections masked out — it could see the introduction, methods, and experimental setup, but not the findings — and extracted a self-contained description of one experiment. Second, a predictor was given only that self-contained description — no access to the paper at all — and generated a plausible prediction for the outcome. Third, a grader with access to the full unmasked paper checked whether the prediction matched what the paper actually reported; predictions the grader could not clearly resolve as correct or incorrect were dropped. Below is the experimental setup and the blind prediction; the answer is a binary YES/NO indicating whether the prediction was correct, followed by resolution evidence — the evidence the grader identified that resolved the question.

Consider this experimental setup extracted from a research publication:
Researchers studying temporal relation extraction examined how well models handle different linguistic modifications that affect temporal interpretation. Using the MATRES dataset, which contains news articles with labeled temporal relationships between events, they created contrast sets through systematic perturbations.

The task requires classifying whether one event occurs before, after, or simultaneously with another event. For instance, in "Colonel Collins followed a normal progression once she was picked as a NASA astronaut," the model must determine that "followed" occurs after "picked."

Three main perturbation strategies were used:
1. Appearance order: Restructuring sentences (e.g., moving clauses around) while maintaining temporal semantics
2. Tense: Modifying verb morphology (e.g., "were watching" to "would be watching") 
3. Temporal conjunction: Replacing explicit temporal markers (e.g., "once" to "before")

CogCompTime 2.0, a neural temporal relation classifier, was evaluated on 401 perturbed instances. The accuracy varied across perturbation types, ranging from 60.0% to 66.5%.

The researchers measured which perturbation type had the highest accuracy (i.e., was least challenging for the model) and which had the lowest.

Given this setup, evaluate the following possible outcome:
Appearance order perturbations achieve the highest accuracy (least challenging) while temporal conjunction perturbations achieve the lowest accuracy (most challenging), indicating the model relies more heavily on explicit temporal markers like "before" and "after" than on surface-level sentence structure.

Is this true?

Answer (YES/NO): YES